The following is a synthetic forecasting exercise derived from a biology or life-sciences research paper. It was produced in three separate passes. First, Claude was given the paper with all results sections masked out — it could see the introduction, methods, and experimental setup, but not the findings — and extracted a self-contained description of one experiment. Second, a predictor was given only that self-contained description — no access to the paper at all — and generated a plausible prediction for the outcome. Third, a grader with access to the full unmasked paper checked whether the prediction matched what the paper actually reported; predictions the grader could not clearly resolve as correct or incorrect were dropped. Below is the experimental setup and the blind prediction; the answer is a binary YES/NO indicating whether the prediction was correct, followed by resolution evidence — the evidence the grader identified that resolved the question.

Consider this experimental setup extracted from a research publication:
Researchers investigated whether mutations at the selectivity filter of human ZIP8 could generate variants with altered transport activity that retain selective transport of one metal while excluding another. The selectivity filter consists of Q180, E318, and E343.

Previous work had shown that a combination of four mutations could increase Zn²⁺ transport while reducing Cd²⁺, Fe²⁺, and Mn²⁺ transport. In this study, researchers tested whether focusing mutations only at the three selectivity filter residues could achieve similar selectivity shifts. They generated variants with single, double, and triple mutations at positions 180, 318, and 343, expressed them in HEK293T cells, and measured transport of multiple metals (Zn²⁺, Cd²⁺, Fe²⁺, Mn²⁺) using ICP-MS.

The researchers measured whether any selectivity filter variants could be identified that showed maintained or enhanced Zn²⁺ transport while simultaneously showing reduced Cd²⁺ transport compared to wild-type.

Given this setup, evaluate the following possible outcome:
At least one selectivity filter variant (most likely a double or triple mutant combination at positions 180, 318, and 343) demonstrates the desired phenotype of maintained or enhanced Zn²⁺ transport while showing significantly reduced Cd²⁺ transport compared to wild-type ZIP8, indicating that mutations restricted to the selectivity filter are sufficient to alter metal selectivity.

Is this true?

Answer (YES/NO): NO